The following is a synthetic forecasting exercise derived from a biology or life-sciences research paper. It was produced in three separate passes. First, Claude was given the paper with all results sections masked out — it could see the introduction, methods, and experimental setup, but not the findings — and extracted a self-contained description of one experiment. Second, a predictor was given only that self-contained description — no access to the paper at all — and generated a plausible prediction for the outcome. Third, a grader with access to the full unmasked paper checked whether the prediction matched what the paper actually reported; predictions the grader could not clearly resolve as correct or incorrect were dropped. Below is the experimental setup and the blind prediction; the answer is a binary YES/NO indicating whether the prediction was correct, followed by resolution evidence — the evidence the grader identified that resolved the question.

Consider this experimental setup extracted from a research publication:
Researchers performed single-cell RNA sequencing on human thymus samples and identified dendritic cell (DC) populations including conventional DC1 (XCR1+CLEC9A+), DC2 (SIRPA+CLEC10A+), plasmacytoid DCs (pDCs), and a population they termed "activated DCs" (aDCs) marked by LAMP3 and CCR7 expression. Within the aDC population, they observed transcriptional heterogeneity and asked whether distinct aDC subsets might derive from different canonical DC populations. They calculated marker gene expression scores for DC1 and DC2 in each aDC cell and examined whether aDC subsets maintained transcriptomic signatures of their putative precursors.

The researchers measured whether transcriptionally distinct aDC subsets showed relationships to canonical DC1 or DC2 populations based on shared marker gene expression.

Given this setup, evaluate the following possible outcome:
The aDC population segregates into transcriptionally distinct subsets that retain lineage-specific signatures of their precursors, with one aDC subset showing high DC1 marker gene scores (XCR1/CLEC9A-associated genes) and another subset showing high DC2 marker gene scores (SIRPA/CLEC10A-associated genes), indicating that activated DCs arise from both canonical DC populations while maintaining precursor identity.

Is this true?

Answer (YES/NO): YES